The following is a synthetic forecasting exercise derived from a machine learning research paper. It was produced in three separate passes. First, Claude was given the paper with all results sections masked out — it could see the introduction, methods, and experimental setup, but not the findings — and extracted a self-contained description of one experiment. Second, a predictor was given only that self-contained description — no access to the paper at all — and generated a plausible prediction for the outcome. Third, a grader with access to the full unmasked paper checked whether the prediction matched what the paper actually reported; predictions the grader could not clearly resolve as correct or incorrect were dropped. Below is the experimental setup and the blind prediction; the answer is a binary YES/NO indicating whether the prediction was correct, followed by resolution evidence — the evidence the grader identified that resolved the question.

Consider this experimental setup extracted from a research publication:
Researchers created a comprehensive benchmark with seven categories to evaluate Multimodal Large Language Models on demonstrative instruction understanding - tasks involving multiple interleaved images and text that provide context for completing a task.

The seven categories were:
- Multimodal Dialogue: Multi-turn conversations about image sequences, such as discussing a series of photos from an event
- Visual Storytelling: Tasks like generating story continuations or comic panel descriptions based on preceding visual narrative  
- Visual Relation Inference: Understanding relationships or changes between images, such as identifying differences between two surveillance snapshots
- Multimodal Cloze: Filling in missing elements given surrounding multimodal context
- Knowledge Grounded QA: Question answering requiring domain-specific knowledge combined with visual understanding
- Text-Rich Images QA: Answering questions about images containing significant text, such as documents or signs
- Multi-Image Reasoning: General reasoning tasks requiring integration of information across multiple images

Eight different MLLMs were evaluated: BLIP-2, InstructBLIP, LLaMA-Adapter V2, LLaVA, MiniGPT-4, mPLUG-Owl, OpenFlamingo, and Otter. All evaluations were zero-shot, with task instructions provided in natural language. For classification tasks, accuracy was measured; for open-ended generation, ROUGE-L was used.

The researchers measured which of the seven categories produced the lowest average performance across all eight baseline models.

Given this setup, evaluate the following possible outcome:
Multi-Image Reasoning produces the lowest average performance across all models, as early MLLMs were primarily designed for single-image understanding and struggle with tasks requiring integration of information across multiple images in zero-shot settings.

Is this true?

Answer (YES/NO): NO